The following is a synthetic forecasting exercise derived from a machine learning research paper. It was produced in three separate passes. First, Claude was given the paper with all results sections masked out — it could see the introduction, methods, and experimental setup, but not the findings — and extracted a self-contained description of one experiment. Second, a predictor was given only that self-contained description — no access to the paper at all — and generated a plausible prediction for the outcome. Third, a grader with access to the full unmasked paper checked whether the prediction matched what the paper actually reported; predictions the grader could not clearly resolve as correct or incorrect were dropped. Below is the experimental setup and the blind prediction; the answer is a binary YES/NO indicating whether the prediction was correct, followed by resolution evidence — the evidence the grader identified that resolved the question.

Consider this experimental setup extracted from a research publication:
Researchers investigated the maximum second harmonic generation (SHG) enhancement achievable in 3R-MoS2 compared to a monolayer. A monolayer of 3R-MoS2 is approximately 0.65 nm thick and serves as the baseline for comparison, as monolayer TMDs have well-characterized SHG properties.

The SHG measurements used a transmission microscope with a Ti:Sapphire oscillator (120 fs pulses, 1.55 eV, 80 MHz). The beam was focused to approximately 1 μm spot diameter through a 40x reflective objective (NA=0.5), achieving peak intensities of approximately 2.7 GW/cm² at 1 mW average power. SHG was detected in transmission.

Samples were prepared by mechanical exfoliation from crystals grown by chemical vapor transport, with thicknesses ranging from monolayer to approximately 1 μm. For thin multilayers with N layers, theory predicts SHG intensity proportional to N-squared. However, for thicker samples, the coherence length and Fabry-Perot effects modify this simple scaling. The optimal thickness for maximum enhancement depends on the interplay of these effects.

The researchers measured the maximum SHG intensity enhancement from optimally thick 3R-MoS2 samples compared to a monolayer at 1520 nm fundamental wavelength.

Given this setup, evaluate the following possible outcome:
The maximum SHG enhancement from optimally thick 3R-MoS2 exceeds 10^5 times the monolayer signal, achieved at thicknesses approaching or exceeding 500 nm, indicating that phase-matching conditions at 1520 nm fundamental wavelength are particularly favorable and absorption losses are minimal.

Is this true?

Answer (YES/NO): NO